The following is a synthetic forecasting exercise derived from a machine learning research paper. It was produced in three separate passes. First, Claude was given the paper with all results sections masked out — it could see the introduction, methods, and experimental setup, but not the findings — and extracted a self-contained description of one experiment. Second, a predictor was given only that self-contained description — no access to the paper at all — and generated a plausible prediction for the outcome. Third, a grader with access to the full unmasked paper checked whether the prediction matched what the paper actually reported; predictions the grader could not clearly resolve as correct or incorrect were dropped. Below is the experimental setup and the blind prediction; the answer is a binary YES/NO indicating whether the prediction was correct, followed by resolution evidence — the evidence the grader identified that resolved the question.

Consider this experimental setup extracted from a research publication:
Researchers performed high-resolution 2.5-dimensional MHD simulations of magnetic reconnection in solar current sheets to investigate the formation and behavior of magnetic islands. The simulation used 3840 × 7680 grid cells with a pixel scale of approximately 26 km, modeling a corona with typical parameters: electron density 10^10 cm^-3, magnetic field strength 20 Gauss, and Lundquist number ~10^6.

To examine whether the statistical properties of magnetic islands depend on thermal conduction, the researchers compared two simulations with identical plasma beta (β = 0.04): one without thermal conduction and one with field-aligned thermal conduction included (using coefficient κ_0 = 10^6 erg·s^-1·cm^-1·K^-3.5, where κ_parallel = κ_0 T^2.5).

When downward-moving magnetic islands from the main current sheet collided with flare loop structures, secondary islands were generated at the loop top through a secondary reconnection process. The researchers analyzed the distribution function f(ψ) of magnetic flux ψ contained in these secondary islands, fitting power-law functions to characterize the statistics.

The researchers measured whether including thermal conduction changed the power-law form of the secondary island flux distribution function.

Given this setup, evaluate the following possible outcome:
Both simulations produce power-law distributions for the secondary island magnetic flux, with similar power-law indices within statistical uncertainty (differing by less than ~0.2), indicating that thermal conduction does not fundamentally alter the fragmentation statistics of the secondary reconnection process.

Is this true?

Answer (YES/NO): YES